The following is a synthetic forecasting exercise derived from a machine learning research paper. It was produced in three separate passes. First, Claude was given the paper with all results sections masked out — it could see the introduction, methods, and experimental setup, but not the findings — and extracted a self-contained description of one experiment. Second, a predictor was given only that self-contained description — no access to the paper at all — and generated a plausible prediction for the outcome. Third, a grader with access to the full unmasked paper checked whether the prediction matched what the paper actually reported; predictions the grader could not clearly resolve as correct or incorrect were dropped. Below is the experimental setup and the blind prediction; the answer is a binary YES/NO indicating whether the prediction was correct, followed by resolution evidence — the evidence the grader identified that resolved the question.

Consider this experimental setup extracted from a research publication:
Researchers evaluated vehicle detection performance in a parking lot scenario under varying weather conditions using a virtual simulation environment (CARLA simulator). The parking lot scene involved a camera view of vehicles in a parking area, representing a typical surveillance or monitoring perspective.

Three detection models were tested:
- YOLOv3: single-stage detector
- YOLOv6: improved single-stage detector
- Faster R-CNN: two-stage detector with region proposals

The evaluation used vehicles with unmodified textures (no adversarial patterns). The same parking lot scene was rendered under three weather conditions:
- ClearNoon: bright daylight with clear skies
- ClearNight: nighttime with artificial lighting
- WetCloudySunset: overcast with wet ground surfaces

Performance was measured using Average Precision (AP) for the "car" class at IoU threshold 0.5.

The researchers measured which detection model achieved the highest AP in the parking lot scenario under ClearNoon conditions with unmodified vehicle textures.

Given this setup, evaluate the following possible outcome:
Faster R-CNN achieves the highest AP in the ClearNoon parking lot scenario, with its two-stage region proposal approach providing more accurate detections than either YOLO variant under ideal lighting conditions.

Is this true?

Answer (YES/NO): YES